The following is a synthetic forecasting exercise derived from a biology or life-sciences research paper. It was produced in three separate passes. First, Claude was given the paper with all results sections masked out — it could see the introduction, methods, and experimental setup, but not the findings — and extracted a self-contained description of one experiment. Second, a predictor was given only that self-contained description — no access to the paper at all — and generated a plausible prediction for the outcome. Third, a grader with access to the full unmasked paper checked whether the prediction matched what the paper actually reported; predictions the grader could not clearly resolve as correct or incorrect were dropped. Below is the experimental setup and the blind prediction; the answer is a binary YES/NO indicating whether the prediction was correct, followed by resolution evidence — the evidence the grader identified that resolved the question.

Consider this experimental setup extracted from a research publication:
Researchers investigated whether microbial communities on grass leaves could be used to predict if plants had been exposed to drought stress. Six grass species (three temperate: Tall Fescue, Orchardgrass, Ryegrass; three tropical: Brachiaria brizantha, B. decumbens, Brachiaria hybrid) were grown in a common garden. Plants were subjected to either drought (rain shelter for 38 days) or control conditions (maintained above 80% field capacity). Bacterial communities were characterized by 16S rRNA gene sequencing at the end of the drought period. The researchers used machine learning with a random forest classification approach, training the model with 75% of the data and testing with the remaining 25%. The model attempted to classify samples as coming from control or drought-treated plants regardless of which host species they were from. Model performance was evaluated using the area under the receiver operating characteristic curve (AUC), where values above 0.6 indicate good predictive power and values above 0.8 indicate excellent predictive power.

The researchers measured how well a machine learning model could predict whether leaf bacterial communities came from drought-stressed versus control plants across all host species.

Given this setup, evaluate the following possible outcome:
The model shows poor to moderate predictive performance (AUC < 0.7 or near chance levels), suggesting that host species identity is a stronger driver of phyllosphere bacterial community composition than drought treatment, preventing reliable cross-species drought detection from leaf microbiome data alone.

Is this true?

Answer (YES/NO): NO